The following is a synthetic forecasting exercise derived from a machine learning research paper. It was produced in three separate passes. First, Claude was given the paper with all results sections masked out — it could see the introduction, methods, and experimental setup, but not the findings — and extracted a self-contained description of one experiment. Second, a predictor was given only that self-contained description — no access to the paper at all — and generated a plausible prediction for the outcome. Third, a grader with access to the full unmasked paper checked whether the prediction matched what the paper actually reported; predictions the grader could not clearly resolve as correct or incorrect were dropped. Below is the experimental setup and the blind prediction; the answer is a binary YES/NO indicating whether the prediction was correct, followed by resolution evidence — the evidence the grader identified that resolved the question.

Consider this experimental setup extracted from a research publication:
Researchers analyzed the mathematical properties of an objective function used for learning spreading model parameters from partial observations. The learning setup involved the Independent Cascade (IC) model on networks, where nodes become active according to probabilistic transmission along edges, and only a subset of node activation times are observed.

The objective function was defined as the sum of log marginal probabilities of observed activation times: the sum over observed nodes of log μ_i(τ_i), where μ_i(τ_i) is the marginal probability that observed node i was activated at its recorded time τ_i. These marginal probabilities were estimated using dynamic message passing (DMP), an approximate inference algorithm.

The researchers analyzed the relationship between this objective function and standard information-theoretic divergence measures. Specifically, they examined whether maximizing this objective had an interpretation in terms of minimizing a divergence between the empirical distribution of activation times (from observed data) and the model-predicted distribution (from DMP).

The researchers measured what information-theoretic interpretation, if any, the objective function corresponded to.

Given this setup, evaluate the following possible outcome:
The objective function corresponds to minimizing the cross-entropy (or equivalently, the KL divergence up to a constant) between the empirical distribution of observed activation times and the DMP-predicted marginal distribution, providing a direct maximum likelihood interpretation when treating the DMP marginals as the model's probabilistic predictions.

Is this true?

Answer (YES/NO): YES